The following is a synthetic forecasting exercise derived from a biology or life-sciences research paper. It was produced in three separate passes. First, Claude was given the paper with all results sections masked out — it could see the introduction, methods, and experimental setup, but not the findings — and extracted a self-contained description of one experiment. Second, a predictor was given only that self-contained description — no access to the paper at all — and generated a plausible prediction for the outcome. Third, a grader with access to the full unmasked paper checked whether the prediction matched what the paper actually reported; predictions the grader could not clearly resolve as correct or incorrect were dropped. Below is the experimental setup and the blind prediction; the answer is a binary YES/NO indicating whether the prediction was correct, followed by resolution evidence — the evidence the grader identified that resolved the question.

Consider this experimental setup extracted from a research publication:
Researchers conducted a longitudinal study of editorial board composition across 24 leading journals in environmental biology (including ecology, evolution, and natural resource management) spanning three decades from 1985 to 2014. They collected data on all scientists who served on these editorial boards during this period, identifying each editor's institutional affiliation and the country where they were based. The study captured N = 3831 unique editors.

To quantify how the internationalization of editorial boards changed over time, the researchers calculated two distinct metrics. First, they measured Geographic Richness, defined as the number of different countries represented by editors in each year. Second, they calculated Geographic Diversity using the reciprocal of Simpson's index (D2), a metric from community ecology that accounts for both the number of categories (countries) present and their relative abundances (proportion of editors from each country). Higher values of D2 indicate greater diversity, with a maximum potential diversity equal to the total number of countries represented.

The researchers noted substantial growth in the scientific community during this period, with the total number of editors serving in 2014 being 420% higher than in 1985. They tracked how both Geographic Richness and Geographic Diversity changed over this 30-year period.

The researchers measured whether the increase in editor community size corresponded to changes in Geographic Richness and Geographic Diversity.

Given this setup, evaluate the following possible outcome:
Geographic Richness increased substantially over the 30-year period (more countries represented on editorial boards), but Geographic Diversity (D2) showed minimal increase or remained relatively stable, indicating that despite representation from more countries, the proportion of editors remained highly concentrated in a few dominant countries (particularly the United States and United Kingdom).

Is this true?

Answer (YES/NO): YES